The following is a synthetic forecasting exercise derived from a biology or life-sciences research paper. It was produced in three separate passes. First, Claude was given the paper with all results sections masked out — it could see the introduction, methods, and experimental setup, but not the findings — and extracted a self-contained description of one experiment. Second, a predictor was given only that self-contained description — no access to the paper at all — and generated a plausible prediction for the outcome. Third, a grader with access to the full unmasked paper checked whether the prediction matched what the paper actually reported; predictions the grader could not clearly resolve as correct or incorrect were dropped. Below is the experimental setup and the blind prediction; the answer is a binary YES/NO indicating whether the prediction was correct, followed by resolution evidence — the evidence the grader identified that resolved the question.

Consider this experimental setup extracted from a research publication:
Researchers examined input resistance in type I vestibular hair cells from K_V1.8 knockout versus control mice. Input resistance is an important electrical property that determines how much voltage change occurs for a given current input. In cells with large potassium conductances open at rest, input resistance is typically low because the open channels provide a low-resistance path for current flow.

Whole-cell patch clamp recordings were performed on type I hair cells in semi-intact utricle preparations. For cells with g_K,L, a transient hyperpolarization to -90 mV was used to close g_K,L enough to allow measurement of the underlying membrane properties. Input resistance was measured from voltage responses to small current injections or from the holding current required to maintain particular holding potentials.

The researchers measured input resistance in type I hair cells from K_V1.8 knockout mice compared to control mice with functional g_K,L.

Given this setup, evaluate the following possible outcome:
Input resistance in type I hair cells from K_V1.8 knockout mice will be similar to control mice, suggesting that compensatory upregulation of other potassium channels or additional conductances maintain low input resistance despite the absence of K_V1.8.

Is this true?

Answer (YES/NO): NO